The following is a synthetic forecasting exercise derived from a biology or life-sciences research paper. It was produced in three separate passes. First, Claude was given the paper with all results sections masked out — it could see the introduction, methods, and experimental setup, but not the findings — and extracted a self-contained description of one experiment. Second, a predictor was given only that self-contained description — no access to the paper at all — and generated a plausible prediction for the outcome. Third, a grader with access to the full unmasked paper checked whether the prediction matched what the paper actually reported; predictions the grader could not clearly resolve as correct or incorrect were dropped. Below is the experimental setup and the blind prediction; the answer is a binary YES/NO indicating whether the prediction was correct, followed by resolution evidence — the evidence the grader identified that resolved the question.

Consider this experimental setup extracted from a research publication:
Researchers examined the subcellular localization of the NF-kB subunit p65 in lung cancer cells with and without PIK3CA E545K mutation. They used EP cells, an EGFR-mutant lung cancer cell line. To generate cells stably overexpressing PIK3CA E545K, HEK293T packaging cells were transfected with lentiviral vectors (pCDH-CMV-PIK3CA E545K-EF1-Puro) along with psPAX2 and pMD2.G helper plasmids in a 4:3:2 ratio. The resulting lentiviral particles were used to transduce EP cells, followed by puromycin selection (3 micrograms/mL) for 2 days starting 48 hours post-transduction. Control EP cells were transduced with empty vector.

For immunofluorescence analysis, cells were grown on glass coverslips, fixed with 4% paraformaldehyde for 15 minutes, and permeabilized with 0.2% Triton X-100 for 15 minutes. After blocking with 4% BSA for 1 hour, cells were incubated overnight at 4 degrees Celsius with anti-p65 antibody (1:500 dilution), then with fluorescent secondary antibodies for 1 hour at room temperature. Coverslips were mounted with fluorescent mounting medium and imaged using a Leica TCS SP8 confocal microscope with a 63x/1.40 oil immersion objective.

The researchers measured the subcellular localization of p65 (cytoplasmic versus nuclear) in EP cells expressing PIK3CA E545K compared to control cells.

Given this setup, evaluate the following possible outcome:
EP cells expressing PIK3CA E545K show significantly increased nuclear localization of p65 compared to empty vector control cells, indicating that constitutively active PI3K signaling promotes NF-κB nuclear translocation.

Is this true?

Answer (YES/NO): YES